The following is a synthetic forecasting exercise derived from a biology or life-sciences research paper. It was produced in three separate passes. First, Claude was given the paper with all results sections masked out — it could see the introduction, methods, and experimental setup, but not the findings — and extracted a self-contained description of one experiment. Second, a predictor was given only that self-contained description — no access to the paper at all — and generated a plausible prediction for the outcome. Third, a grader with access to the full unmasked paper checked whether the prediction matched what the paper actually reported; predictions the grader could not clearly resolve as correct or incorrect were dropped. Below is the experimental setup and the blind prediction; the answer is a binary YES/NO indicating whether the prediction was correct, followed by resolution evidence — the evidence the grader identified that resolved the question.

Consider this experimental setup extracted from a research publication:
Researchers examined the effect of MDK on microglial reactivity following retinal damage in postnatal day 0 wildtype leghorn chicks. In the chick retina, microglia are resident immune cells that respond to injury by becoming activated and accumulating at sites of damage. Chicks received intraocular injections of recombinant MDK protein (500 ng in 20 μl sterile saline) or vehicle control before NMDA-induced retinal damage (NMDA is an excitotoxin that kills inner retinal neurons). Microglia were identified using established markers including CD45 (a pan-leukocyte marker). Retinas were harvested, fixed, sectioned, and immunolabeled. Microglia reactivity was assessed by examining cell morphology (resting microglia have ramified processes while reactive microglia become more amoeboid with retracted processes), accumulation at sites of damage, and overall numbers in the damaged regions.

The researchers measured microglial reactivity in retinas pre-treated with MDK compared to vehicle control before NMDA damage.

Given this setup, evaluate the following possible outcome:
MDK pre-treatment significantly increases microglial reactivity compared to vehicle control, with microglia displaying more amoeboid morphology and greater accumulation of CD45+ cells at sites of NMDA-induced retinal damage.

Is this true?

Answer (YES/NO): NO